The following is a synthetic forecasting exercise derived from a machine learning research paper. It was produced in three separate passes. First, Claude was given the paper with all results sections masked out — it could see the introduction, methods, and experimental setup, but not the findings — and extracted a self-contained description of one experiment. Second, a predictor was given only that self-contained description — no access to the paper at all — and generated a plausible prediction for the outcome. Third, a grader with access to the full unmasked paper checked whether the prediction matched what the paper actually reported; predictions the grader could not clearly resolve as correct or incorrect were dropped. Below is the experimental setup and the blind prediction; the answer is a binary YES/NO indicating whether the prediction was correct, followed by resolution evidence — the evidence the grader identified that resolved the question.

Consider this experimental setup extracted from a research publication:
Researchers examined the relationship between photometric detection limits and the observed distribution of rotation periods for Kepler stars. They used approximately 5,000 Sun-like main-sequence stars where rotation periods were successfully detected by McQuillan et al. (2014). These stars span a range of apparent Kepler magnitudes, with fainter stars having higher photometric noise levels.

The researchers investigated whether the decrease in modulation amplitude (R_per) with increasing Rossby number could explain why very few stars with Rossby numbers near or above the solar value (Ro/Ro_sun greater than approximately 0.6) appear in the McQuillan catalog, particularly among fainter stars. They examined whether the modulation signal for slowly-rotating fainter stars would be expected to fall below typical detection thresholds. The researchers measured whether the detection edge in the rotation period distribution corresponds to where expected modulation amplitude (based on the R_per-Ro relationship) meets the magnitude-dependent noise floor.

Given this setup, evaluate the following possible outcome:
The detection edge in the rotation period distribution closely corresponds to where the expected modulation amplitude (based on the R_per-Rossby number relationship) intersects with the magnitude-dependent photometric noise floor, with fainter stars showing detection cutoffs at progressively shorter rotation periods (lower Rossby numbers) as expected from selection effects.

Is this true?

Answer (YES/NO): YES